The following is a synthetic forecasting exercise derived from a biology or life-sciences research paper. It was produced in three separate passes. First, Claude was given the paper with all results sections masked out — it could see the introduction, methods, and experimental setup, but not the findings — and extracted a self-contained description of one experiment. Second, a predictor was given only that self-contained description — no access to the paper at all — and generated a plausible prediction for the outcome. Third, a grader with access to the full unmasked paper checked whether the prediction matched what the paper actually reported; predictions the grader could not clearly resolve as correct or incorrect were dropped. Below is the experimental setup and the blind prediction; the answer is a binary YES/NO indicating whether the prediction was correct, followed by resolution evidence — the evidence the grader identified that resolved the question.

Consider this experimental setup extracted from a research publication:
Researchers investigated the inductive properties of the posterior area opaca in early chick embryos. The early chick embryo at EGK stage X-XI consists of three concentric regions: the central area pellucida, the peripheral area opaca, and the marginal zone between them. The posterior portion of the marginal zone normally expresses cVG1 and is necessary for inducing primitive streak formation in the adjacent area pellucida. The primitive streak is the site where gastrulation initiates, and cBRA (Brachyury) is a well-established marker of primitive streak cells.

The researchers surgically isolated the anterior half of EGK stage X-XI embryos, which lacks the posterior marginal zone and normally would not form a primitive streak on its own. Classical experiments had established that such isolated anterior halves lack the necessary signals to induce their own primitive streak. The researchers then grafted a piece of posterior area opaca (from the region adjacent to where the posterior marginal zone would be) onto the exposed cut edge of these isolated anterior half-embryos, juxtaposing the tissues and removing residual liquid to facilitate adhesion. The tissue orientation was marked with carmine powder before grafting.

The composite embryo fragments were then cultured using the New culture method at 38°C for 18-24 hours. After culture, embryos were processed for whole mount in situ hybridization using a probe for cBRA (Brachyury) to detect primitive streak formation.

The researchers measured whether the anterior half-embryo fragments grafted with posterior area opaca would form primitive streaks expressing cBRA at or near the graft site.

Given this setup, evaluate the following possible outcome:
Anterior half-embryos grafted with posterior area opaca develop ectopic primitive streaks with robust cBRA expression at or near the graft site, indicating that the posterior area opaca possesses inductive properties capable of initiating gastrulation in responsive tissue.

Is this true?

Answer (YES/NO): NO